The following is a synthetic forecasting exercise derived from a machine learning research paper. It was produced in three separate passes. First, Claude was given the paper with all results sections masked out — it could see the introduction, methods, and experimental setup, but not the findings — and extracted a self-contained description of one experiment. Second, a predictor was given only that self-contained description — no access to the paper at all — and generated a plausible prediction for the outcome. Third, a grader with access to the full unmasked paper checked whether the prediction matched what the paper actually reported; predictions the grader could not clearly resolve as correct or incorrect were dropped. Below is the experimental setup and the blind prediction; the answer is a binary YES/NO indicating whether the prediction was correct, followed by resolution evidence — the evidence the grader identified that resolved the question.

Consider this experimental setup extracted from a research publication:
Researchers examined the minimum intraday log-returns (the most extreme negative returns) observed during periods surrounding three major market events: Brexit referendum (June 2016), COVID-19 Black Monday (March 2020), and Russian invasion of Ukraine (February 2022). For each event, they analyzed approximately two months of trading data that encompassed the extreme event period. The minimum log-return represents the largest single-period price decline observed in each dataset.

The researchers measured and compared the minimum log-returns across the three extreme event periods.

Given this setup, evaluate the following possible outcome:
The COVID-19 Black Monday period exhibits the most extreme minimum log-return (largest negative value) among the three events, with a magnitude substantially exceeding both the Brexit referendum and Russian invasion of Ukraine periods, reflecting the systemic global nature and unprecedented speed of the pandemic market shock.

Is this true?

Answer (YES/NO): NO